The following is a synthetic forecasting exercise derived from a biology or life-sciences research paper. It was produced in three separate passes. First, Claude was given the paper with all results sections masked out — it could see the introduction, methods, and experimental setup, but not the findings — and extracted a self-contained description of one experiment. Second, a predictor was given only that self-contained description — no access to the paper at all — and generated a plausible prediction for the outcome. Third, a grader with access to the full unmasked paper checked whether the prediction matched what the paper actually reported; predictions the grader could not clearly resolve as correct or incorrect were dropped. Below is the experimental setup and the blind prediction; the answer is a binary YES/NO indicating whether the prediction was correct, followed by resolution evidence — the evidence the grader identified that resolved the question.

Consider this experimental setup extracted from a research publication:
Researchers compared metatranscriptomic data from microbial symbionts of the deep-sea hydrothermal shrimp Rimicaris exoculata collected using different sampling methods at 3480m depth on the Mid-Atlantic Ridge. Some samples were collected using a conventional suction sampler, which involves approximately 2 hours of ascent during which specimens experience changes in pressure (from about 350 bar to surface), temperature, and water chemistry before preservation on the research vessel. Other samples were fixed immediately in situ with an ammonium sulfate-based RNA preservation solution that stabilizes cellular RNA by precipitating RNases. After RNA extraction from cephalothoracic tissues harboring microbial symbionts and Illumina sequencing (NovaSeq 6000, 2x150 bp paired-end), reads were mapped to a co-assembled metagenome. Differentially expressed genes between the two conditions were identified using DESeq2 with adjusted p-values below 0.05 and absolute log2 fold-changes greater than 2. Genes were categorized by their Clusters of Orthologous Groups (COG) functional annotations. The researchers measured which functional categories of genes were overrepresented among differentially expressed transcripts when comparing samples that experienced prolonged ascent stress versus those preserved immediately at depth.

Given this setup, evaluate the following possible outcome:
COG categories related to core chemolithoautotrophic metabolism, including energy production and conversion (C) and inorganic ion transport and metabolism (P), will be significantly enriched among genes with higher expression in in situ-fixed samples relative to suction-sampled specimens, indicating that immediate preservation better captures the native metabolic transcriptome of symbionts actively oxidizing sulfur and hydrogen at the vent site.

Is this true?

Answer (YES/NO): NO